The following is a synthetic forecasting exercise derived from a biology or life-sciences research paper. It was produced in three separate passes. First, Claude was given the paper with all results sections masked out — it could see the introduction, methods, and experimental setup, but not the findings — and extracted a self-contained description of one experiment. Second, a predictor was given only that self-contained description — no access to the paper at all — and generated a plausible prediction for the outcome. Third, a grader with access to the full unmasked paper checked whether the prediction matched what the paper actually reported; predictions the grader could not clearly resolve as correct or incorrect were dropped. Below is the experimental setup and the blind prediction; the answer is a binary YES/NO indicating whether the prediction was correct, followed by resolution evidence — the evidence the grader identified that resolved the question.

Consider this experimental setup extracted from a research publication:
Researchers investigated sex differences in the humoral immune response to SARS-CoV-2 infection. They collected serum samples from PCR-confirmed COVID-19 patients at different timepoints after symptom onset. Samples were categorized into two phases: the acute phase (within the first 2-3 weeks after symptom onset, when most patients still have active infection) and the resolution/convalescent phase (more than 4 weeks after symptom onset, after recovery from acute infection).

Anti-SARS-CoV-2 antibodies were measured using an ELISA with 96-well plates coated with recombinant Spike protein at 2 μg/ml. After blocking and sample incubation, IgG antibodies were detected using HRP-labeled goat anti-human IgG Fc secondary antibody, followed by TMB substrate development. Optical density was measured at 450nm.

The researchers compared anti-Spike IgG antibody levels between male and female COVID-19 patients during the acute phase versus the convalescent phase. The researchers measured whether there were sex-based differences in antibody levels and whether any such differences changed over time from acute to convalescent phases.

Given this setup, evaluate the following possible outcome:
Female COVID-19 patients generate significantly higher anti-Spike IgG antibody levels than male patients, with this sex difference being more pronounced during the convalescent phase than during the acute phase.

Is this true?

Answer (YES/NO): NO